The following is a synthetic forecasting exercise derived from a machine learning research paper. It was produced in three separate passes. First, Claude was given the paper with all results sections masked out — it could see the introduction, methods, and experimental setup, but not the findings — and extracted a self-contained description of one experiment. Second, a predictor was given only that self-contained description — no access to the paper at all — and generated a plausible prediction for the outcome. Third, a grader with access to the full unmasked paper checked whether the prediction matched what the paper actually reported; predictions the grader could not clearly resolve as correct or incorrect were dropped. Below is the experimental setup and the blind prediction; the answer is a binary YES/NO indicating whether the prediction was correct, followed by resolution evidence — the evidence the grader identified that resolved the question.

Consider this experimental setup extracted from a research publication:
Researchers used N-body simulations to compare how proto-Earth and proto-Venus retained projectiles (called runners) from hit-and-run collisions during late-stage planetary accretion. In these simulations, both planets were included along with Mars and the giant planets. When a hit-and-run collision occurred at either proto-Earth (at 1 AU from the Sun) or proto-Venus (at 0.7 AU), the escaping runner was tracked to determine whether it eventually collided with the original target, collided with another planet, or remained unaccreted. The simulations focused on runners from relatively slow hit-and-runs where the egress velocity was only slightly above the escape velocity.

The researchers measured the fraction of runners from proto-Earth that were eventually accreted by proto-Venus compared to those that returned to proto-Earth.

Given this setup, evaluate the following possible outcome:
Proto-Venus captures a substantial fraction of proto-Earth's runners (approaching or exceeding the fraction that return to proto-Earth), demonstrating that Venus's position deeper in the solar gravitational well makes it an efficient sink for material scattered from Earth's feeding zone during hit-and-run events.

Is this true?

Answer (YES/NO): YES